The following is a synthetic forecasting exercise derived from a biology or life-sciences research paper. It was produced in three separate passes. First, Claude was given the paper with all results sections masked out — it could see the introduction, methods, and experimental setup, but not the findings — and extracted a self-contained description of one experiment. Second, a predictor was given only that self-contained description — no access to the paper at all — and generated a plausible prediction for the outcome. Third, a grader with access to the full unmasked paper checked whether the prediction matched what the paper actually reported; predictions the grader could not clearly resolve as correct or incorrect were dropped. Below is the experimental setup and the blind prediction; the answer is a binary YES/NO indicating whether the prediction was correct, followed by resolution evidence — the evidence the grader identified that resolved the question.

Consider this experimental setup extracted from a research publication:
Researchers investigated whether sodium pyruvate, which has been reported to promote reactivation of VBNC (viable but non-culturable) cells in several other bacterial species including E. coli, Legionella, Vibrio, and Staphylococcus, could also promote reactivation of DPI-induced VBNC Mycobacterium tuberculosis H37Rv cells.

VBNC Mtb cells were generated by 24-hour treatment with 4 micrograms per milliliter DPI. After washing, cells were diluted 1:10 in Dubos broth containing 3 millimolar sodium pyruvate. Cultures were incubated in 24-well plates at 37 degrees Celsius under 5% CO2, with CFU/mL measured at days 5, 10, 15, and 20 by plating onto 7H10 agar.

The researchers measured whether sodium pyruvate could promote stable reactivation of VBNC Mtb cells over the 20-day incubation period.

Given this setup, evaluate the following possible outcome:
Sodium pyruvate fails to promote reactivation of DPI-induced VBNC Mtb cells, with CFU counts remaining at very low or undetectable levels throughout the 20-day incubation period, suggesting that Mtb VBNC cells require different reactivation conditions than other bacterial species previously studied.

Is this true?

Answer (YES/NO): NO